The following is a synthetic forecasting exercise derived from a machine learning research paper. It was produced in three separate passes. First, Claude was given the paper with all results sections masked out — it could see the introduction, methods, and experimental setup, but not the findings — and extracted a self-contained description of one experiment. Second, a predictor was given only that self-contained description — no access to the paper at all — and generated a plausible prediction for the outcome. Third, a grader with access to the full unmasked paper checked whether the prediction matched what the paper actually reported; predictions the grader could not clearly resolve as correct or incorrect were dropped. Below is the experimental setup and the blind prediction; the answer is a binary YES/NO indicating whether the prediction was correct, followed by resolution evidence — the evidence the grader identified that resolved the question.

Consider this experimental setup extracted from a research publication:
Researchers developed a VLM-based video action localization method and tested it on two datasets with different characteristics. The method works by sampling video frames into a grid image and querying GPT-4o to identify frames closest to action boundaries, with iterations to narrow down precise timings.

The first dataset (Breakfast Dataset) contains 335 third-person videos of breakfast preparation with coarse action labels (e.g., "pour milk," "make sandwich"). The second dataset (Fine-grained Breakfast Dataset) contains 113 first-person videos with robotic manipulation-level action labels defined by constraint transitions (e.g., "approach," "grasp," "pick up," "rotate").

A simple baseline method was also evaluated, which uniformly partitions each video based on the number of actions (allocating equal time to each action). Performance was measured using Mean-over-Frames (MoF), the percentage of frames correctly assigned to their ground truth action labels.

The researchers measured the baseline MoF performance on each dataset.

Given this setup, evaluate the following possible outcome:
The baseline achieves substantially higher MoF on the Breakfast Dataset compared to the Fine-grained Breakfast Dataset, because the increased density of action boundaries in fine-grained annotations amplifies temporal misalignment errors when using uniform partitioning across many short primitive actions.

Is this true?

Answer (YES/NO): NO